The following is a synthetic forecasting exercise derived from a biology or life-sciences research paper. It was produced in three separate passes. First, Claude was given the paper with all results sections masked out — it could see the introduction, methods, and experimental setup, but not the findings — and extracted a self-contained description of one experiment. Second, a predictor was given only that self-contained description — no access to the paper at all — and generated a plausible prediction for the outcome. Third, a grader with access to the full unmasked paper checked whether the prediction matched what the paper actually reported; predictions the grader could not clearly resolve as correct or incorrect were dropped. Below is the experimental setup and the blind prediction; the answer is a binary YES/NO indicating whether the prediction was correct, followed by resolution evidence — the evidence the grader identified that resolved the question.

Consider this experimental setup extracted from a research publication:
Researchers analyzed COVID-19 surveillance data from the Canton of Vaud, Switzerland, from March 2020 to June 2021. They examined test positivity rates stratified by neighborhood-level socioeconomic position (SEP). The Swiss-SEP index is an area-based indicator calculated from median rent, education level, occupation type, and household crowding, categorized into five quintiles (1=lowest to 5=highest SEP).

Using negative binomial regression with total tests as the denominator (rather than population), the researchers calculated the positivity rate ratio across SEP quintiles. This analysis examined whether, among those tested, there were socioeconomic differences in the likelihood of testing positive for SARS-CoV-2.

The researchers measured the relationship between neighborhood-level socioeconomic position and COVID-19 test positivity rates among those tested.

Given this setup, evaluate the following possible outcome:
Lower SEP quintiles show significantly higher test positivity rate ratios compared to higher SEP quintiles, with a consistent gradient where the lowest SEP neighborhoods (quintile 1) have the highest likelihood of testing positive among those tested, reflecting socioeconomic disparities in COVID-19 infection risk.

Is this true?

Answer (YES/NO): YES